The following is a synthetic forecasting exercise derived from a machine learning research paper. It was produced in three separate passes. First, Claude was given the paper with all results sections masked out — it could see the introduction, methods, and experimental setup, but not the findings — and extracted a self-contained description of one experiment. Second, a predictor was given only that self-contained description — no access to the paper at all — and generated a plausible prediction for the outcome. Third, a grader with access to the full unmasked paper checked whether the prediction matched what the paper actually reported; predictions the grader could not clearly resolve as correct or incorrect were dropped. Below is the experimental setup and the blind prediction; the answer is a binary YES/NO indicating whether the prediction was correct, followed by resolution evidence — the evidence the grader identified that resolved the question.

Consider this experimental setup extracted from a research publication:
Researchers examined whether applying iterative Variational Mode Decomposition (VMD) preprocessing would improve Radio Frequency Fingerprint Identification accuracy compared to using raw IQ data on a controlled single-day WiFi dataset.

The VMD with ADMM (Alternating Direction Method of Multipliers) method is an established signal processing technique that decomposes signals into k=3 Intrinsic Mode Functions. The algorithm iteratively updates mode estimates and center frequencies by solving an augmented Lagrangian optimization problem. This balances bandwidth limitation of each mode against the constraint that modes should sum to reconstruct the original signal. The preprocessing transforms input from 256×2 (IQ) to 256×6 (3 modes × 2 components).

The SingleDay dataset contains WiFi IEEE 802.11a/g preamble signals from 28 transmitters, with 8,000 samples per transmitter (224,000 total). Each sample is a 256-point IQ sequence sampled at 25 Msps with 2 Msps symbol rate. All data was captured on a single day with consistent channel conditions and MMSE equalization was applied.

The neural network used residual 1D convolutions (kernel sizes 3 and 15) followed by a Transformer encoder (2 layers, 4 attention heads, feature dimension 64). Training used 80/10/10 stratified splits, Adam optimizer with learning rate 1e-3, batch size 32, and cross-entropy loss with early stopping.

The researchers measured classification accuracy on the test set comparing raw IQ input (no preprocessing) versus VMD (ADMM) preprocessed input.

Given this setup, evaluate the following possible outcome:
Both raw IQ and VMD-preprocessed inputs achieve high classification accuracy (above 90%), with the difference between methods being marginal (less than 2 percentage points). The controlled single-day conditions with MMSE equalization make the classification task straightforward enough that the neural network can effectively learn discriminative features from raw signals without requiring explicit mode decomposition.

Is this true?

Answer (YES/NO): YES